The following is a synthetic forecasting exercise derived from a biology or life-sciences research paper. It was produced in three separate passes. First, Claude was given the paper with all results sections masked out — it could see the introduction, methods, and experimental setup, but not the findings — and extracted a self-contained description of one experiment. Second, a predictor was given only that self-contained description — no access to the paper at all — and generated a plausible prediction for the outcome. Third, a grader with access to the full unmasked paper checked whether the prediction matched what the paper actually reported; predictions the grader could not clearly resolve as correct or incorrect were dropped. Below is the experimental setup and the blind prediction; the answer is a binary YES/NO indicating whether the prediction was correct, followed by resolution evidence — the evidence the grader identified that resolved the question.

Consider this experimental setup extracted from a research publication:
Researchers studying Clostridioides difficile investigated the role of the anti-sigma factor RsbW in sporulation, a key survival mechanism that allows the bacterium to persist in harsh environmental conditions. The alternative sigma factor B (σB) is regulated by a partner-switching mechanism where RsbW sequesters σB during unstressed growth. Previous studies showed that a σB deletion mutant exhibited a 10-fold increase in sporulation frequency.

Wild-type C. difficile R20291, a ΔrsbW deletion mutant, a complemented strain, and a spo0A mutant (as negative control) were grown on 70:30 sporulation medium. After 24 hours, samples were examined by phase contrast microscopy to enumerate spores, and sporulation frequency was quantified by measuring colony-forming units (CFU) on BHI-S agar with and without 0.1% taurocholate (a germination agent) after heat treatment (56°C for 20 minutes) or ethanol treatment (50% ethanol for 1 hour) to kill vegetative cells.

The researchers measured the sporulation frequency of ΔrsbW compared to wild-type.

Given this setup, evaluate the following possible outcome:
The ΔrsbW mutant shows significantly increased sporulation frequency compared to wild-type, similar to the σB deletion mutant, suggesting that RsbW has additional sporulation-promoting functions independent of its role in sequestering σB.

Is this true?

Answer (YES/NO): NO